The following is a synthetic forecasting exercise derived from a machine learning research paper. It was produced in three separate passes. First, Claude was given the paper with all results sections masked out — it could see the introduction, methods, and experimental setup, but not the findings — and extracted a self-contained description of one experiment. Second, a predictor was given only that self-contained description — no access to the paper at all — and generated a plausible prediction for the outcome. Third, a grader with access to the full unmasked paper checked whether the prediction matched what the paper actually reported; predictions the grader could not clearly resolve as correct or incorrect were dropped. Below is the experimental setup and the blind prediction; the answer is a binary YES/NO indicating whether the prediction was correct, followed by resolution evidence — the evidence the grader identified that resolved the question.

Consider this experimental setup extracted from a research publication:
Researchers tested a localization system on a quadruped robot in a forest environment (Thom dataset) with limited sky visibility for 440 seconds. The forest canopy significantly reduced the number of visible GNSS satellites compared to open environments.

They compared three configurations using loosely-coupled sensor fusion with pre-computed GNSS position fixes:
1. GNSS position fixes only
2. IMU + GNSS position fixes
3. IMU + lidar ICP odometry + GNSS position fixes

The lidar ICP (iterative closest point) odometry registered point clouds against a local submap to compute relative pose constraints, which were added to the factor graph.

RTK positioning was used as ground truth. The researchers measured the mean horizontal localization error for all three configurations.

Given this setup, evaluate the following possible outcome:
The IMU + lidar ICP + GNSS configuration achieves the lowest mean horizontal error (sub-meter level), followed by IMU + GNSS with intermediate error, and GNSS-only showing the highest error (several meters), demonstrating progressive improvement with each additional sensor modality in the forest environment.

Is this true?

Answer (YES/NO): NO